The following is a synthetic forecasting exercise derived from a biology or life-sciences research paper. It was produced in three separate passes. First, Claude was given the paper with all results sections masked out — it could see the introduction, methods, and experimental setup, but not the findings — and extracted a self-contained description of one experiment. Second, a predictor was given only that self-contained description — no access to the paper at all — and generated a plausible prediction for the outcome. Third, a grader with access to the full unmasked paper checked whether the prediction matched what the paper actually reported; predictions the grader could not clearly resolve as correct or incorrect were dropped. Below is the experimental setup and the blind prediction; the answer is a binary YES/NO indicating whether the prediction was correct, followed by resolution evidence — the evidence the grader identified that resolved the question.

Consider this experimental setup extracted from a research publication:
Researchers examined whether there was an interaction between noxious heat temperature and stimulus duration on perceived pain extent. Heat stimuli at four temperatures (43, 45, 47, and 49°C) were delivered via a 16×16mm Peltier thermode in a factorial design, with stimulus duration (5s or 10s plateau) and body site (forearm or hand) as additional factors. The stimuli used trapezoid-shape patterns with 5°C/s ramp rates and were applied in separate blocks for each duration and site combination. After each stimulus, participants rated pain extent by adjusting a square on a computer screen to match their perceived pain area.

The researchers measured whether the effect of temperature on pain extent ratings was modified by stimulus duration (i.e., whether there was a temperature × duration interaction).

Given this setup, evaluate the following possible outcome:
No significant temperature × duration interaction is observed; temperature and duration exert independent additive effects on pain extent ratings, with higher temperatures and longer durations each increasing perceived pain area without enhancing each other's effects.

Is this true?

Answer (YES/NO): NO